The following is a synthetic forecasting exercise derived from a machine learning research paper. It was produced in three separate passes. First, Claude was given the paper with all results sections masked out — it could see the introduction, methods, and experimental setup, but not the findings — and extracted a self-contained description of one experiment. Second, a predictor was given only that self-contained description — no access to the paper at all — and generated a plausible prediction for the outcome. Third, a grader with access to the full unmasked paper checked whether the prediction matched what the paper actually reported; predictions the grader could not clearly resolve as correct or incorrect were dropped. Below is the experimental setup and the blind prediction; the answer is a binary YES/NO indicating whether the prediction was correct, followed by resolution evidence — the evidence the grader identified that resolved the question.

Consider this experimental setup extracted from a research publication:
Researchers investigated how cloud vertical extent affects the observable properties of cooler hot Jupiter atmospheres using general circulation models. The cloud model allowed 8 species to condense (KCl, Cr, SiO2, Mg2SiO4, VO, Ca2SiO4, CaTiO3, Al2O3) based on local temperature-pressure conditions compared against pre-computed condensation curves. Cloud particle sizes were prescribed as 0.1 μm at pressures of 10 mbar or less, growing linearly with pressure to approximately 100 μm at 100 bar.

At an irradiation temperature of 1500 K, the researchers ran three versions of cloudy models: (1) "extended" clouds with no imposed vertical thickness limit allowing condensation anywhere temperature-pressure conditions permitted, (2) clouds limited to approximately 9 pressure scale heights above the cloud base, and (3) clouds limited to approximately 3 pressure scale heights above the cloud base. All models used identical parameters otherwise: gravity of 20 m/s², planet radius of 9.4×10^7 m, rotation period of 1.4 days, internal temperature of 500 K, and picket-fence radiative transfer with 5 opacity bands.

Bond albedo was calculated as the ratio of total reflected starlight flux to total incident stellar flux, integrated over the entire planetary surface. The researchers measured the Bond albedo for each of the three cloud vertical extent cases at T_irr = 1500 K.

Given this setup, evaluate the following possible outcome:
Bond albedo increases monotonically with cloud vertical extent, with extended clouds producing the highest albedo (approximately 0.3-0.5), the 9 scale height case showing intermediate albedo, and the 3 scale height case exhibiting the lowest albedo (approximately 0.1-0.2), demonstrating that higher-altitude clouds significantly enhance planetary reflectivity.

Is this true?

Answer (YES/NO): NO